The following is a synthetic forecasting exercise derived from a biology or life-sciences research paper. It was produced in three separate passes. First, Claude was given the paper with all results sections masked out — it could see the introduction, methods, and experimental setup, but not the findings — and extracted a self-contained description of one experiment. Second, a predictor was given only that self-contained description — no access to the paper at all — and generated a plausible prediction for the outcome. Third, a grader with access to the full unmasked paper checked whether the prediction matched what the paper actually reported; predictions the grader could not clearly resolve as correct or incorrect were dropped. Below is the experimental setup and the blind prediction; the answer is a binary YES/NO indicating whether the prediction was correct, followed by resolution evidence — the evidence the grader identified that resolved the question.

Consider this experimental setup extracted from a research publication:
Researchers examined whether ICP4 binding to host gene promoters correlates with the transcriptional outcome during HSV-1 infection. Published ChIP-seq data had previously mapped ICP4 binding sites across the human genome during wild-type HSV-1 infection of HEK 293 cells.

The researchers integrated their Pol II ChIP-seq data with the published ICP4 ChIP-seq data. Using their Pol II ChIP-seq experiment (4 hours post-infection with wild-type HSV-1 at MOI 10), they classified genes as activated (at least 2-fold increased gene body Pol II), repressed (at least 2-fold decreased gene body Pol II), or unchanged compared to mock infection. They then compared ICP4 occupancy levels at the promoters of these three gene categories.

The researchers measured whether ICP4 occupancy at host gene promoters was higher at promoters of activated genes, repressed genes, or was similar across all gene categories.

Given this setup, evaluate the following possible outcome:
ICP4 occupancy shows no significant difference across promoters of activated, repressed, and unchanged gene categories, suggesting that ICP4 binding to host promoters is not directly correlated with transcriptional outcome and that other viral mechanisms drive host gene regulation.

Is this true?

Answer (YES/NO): NO